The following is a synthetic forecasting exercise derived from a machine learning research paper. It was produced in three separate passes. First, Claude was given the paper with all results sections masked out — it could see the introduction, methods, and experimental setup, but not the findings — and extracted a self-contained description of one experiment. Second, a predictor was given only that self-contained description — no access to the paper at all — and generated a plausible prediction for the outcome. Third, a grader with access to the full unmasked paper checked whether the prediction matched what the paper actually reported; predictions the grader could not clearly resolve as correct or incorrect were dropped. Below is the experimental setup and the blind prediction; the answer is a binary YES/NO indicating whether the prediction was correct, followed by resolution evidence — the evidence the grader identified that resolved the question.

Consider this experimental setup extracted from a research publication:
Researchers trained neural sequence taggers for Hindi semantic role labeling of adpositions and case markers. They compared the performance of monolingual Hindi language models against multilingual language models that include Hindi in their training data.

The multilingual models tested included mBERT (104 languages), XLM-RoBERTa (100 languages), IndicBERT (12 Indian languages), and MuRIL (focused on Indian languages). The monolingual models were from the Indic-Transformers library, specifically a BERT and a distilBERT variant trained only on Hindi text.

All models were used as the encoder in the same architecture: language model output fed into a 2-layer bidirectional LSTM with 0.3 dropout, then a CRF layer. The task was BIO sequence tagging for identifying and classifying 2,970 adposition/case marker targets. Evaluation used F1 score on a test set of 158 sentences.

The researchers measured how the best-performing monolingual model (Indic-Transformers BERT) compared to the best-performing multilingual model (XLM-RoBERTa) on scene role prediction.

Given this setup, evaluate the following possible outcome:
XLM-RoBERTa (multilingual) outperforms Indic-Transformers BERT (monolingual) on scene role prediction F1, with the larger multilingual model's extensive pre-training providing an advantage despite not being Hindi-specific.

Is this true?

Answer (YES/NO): NO